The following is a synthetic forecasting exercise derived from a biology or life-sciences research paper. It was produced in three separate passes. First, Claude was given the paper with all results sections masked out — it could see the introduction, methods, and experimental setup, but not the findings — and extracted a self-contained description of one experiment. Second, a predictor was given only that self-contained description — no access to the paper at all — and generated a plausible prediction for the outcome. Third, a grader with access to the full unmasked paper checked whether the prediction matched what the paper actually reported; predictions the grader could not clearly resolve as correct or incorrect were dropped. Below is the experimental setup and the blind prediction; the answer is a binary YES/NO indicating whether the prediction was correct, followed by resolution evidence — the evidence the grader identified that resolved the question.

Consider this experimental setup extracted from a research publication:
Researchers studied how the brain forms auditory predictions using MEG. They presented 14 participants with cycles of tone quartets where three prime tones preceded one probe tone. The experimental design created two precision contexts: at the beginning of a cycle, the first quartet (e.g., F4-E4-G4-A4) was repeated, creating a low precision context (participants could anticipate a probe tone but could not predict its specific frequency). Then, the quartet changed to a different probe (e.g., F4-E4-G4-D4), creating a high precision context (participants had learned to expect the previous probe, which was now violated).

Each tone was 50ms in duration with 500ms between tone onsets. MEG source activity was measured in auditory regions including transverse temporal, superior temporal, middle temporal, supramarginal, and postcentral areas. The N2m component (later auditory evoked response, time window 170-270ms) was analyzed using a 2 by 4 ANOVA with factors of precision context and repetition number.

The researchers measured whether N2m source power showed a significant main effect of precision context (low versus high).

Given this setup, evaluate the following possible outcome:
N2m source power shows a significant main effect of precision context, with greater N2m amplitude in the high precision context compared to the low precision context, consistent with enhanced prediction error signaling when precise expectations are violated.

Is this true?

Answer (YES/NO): YES